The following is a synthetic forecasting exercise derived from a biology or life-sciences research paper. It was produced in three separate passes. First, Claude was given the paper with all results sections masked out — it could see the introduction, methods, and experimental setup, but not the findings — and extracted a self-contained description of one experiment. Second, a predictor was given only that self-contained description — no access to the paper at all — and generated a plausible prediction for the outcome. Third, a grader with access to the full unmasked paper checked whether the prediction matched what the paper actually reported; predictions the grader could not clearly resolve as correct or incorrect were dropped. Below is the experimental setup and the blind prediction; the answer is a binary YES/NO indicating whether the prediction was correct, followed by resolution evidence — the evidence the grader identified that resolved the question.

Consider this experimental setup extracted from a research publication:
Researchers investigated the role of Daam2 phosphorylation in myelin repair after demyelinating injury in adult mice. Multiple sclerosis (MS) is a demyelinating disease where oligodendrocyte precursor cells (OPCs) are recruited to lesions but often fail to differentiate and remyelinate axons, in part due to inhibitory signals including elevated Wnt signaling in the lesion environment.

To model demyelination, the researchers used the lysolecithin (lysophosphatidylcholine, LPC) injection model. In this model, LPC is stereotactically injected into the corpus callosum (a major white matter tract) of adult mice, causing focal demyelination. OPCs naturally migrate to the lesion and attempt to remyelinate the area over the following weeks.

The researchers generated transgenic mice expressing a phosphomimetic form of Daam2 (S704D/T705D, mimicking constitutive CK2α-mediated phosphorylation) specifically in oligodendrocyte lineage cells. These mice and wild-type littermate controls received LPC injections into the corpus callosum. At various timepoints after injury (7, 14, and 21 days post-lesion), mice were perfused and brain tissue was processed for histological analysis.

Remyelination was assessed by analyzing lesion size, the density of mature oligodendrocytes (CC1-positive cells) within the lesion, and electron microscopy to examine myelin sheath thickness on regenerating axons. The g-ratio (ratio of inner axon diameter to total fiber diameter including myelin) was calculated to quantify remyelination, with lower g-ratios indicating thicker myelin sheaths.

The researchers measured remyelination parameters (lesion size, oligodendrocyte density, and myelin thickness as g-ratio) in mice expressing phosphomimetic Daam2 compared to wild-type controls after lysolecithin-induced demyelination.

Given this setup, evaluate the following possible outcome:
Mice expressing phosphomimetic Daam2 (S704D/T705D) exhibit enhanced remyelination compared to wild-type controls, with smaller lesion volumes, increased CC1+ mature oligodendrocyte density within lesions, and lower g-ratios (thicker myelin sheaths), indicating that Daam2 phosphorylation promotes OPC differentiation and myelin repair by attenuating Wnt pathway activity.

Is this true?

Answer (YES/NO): NO